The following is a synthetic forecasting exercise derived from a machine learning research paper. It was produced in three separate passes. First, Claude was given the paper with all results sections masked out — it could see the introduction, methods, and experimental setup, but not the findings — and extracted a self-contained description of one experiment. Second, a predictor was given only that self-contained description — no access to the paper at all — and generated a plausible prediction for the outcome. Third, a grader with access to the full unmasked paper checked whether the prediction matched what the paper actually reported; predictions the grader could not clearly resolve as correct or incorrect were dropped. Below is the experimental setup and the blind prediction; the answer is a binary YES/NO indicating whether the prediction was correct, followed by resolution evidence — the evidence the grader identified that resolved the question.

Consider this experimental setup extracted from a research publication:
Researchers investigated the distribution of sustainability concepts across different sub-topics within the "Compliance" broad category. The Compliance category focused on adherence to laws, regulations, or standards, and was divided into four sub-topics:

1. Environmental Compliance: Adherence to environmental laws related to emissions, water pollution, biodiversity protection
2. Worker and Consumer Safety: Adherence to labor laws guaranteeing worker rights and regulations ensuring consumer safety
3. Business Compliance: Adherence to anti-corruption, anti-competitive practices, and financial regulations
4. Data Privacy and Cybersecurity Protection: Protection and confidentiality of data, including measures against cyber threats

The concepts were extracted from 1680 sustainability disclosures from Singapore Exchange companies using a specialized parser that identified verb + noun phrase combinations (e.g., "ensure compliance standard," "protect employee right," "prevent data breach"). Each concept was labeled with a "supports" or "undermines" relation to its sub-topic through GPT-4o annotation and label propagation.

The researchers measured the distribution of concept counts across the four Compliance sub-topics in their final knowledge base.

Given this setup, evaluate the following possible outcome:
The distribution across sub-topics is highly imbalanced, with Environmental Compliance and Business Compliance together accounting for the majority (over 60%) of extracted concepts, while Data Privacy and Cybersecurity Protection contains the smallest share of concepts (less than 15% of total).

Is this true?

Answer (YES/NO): NO